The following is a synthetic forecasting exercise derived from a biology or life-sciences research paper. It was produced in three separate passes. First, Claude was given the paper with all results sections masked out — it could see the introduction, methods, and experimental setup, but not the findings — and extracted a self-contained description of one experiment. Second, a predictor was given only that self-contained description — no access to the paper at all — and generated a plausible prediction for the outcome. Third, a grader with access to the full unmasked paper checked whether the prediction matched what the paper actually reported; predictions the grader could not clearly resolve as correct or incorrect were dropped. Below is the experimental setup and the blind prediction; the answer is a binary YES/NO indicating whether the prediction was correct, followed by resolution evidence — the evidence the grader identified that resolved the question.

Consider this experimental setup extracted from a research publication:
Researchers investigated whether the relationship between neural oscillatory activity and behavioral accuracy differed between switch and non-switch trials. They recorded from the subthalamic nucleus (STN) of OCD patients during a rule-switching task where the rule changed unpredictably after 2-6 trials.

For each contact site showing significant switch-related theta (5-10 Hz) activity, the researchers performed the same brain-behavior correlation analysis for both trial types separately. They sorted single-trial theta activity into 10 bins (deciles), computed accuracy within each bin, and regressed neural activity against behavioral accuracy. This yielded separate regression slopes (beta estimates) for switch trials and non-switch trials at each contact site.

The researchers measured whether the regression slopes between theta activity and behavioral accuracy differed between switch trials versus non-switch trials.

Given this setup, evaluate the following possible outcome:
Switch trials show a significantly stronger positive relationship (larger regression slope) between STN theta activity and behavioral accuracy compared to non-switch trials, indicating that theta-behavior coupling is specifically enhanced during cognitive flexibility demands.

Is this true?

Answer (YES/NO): NO